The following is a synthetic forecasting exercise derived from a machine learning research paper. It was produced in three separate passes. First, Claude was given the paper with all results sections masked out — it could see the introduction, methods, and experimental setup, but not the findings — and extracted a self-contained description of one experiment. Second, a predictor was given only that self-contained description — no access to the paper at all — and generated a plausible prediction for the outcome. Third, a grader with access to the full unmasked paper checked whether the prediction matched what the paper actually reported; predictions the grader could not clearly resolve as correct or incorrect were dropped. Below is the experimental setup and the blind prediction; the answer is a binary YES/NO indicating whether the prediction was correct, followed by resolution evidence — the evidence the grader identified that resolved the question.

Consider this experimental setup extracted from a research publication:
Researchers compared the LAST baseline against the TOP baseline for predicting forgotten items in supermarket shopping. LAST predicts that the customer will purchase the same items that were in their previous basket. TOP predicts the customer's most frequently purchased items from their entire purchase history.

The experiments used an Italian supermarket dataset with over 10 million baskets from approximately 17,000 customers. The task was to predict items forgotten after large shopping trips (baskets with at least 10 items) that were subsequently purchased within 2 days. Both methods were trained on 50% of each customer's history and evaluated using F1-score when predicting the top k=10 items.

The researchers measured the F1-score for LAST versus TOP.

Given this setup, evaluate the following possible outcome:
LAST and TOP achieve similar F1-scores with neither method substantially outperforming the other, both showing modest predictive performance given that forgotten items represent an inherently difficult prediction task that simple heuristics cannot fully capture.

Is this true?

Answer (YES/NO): NO